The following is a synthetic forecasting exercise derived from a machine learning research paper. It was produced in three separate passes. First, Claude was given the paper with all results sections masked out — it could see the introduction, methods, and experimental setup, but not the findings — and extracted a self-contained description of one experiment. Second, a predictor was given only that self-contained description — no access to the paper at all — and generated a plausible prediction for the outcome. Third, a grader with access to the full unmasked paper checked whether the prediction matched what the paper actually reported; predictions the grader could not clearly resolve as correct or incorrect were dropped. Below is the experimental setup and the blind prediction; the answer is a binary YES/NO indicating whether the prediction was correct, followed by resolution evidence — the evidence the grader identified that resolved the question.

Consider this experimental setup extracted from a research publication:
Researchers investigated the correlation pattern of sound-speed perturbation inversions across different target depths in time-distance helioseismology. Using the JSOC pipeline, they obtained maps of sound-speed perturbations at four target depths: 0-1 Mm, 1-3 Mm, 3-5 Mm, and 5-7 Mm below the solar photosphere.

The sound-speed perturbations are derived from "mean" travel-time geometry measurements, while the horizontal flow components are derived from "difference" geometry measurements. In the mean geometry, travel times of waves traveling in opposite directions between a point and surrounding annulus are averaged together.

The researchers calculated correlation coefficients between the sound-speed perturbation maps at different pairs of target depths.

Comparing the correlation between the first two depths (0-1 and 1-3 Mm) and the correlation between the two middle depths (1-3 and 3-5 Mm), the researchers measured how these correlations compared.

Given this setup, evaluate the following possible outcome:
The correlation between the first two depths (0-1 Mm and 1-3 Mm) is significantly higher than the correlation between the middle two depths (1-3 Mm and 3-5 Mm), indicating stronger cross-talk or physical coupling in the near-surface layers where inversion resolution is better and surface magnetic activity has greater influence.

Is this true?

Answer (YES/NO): YES